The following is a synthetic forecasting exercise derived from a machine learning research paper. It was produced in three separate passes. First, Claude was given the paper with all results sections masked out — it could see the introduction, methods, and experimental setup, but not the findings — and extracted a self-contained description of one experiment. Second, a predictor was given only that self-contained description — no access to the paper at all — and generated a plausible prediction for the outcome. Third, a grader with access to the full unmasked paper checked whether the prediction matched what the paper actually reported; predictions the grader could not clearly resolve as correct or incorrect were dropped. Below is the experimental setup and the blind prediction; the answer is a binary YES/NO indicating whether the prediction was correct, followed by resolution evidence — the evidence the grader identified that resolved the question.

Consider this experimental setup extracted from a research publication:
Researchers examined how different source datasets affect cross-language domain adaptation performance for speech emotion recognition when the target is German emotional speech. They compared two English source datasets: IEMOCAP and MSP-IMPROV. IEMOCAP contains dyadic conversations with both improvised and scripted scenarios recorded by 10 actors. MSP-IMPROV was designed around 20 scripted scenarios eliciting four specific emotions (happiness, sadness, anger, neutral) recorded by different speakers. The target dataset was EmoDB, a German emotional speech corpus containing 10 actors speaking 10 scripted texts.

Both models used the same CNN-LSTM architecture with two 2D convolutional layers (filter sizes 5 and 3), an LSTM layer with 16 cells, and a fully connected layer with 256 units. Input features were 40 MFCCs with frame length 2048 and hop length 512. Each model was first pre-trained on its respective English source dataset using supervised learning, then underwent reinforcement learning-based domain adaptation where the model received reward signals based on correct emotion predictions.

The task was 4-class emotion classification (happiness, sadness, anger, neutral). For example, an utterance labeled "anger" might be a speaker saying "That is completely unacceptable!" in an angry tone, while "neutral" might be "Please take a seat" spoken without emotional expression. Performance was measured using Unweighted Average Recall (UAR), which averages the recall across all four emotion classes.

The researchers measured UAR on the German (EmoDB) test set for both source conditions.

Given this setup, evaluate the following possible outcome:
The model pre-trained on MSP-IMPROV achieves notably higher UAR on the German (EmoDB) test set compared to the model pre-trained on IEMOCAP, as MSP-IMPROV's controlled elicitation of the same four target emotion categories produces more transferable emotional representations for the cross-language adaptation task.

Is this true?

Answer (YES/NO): NO